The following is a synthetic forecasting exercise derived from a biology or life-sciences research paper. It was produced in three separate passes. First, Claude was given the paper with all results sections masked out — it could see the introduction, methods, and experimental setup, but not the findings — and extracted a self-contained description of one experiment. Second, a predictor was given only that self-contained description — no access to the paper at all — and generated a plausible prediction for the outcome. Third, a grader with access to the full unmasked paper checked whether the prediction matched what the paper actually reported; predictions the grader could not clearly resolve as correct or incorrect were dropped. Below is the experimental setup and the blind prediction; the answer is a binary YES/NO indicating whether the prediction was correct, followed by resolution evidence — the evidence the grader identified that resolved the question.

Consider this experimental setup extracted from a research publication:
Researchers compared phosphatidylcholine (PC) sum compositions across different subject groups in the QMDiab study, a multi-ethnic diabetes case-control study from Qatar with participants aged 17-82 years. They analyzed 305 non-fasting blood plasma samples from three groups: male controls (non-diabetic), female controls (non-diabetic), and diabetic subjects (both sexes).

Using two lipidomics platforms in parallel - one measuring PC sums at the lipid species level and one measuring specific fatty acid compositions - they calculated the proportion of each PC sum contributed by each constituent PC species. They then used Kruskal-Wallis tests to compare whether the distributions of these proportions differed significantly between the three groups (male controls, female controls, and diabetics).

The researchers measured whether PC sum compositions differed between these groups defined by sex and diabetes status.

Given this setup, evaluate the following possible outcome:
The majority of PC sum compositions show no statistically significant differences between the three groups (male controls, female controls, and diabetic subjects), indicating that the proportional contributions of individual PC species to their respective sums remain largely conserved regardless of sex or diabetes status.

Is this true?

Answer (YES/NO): YES